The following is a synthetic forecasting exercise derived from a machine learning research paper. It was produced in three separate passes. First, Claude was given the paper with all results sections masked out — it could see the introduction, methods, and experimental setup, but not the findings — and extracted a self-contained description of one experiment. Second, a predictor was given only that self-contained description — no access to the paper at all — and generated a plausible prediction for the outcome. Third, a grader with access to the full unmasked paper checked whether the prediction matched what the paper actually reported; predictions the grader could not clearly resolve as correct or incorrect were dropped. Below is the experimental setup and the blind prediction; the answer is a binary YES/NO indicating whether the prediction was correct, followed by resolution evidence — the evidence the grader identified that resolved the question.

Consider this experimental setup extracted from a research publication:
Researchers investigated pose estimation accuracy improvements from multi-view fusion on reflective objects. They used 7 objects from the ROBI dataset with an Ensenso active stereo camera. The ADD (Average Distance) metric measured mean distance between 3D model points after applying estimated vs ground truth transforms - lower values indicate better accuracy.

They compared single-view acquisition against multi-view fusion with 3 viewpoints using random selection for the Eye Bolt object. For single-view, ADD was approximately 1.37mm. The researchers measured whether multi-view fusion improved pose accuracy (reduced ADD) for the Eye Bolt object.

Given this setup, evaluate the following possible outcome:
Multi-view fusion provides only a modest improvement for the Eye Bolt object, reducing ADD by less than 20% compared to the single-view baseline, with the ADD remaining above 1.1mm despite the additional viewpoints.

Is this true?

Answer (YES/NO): YES